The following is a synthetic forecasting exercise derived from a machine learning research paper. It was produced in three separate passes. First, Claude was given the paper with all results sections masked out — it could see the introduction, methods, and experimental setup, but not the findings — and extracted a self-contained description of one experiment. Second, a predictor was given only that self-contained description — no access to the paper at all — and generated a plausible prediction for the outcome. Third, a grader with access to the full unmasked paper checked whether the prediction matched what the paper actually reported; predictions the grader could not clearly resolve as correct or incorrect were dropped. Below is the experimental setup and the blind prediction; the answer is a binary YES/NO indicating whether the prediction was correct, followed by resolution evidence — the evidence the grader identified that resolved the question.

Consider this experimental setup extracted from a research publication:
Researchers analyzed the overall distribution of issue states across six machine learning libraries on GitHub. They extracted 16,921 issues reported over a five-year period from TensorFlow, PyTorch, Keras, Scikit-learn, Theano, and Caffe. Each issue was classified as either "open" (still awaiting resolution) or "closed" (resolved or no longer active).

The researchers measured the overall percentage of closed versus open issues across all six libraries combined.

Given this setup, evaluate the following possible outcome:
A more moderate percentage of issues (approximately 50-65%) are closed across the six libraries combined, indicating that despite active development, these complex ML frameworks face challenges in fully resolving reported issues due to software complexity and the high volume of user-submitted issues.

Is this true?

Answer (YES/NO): NO